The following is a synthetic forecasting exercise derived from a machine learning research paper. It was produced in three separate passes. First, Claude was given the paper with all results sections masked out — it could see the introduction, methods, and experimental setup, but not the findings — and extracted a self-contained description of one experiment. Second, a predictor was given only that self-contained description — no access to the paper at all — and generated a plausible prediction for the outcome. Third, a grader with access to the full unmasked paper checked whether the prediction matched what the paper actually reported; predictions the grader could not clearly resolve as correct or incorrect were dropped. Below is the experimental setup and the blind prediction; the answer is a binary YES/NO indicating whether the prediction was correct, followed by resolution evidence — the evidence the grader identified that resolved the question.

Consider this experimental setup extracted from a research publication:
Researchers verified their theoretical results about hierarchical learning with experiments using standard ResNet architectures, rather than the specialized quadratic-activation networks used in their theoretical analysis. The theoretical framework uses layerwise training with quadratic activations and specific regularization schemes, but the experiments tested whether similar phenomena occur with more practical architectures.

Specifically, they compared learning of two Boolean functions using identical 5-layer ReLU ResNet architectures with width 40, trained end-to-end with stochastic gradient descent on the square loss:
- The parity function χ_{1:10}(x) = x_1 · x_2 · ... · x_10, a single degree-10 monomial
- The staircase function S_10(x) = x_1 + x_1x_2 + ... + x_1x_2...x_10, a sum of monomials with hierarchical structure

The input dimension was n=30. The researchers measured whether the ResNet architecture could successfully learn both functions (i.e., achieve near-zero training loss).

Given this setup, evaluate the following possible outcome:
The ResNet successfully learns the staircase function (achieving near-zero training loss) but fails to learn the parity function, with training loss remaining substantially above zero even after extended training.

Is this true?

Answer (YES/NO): YES